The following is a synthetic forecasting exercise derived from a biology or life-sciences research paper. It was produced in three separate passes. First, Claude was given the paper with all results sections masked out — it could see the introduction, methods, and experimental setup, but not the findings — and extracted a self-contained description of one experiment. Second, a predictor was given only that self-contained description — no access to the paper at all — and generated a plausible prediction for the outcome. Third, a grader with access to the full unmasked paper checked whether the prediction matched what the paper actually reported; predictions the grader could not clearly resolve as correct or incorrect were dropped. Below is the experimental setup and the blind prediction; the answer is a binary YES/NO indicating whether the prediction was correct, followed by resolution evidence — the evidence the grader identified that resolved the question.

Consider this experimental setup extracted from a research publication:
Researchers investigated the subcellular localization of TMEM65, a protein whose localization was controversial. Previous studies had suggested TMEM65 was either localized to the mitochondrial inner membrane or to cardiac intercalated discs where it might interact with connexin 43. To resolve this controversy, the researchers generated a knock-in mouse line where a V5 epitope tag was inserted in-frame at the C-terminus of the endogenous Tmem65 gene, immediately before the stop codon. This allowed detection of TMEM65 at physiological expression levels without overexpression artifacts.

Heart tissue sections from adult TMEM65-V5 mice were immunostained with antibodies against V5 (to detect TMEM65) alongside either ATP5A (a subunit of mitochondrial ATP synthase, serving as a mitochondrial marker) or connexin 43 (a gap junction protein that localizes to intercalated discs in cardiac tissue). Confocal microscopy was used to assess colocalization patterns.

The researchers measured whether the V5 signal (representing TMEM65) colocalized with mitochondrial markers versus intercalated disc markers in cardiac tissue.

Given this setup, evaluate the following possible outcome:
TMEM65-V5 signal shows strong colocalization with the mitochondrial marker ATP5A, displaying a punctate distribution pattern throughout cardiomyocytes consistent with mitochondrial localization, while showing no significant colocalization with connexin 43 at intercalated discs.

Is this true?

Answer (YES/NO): NO